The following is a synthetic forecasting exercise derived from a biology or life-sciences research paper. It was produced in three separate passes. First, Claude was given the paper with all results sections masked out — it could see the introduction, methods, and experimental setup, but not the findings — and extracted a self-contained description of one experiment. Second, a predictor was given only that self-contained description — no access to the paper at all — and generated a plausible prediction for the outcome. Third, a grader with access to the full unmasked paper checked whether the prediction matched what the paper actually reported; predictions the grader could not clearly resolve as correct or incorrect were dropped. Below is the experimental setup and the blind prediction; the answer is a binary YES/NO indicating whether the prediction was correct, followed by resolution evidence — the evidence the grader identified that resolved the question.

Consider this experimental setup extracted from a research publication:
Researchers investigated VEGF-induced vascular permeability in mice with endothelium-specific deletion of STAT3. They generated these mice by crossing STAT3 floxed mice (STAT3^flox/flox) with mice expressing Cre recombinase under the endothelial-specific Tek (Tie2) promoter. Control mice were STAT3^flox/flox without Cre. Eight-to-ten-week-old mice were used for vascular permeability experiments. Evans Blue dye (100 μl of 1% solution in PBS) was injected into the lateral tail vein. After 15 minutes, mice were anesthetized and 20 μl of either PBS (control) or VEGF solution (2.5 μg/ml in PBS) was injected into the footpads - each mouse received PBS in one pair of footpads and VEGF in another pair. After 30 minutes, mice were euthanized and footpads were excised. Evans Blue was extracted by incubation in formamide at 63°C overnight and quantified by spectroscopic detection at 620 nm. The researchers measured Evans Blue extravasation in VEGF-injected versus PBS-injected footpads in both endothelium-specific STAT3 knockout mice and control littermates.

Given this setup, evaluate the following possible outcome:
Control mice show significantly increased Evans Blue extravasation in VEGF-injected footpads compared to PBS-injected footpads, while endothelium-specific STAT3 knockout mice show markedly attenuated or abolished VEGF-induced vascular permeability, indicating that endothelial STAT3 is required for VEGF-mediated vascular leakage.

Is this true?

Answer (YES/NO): YES